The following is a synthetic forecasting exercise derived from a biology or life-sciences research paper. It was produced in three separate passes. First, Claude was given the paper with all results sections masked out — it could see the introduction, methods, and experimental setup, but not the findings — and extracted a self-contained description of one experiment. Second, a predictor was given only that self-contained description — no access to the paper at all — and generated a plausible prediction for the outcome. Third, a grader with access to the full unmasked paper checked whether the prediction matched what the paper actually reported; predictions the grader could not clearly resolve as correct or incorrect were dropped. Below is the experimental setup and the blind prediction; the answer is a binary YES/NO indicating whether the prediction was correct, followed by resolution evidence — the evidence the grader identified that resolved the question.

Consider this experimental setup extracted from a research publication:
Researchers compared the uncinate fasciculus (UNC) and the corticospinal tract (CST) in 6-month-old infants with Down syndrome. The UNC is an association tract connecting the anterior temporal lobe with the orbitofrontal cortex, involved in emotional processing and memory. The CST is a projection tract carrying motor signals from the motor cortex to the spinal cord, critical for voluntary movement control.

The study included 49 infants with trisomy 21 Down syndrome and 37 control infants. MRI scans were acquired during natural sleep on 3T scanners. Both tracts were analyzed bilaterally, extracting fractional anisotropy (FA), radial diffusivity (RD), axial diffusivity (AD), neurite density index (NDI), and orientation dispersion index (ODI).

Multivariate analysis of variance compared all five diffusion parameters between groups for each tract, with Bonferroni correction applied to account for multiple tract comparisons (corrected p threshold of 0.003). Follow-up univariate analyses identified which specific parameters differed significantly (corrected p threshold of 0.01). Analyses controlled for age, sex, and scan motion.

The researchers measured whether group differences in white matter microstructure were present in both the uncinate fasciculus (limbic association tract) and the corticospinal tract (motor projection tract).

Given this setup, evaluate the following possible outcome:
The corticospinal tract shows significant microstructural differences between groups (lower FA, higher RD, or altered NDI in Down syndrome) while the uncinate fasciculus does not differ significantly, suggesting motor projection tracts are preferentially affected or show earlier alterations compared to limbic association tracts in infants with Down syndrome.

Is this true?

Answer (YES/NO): NO